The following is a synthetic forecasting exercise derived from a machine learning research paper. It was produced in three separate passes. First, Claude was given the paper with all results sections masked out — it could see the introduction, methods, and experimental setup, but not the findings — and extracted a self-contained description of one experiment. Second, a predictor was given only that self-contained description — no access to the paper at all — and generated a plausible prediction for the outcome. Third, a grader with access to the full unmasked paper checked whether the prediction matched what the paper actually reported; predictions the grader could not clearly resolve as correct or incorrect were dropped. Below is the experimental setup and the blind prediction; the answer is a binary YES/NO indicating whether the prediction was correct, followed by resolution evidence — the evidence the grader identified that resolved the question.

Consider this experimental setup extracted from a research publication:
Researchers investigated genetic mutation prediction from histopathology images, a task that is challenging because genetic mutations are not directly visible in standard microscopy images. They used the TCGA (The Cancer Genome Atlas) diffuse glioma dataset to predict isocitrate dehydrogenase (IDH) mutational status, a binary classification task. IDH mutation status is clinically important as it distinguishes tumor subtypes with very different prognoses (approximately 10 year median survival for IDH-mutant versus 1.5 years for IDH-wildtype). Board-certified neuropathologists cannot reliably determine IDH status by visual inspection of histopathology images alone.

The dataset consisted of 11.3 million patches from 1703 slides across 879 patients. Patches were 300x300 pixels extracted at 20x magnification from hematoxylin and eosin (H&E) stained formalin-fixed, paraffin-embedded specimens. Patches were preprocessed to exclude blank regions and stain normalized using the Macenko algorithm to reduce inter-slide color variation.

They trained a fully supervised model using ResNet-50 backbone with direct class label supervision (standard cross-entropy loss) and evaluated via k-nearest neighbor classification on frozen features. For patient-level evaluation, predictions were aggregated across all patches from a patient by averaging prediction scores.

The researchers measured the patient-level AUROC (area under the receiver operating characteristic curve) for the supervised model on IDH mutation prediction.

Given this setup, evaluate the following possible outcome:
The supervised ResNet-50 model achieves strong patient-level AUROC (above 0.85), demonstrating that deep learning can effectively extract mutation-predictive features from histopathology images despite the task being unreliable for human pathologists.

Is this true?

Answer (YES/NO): YES